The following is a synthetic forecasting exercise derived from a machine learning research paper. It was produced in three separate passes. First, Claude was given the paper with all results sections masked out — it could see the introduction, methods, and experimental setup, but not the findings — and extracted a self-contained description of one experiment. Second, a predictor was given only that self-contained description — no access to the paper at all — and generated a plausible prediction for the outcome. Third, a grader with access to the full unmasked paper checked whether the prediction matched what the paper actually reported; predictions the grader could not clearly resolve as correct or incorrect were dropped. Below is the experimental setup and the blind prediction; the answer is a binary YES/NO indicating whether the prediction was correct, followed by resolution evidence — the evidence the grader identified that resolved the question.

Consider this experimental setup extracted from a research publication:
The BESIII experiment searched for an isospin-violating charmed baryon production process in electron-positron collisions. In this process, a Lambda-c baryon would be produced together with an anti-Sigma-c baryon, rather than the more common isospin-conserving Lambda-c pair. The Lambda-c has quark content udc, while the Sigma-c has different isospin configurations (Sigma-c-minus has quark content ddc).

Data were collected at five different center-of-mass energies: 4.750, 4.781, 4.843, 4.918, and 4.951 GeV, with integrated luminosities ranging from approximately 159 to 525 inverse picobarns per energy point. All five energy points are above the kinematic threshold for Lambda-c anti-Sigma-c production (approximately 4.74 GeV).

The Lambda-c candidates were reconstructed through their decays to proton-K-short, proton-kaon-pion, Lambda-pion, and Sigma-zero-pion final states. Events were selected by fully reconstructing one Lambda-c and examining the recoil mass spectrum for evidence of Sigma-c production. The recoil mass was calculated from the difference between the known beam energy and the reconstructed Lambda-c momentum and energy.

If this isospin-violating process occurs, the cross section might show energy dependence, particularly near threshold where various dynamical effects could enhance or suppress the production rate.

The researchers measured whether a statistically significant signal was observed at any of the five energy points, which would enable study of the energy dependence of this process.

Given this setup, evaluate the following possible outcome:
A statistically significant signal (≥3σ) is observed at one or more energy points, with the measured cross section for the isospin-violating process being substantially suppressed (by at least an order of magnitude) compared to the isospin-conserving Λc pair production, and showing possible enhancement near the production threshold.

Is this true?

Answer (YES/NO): NO